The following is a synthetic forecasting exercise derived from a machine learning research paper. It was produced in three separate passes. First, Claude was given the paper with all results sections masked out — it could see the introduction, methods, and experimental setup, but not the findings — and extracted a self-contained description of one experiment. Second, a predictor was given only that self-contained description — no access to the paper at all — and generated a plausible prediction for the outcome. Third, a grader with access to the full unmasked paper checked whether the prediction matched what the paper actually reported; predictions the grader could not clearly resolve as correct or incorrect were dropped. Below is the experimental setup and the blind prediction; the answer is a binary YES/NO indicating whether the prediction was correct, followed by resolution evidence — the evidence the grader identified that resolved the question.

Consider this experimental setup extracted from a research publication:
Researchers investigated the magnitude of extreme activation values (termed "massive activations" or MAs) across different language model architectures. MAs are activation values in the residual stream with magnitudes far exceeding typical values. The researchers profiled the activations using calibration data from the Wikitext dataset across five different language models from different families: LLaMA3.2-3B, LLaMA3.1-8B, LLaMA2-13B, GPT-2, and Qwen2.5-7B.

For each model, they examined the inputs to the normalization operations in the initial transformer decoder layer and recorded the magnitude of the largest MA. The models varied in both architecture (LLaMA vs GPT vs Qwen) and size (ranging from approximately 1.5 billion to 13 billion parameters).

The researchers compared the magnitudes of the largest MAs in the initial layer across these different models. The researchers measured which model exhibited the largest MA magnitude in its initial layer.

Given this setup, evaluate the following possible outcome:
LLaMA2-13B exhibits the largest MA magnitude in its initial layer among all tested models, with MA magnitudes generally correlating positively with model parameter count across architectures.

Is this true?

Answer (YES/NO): NO